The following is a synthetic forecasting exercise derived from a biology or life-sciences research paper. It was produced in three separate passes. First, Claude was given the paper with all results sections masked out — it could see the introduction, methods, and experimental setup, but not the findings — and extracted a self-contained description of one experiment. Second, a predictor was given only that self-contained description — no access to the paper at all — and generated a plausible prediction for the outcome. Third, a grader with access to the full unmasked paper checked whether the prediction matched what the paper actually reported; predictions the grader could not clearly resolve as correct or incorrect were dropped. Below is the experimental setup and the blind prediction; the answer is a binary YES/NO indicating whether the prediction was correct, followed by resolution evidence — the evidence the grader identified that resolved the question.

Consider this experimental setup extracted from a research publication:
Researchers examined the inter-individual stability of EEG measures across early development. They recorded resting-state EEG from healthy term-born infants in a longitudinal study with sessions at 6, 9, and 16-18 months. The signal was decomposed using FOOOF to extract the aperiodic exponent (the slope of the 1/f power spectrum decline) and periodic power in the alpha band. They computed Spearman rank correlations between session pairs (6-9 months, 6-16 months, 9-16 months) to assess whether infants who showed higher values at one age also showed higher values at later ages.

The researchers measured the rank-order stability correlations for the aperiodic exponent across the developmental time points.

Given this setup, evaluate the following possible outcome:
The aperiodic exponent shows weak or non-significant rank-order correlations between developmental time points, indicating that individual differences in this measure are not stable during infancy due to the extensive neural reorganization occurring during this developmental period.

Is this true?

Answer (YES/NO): NO